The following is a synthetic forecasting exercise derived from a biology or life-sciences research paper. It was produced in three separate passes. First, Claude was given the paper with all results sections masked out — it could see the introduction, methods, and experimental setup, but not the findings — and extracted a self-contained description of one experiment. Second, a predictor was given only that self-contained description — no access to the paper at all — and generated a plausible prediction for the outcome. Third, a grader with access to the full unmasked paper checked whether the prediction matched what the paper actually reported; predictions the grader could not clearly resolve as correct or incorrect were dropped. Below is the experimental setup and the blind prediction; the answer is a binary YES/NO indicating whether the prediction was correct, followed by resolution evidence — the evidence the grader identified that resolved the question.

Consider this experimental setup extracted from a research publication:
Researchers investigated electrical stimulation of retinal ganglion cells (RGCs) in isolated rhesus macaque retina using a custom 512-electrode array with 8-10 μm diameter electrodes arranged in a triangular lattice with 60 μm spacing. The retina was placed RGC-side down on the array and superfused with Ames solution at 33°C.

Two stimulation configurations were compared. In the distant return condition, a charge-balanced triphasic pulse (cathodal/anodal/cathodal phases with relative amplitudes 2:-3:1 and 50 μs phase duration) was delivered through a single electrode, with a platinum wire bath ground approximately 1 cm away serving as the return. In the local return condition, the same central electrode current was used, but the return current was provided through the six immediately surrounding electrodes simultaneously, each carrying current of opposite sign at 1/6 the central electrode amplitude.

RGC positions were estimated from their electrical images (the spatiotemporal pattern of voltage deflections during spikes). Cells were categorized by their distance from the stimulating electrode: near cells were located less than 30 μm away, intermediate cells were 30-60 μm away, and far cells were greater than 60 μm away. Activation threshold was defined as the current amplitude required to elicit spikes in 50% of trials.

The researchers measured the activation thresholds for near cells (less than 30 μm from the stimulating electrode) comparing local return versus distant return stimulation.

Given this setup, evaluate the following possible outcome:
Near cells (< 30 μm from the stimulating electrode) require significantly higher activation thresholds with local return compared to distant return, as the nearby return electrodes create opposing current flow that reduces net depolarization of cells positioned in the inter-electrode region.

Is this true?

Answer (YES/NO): NO